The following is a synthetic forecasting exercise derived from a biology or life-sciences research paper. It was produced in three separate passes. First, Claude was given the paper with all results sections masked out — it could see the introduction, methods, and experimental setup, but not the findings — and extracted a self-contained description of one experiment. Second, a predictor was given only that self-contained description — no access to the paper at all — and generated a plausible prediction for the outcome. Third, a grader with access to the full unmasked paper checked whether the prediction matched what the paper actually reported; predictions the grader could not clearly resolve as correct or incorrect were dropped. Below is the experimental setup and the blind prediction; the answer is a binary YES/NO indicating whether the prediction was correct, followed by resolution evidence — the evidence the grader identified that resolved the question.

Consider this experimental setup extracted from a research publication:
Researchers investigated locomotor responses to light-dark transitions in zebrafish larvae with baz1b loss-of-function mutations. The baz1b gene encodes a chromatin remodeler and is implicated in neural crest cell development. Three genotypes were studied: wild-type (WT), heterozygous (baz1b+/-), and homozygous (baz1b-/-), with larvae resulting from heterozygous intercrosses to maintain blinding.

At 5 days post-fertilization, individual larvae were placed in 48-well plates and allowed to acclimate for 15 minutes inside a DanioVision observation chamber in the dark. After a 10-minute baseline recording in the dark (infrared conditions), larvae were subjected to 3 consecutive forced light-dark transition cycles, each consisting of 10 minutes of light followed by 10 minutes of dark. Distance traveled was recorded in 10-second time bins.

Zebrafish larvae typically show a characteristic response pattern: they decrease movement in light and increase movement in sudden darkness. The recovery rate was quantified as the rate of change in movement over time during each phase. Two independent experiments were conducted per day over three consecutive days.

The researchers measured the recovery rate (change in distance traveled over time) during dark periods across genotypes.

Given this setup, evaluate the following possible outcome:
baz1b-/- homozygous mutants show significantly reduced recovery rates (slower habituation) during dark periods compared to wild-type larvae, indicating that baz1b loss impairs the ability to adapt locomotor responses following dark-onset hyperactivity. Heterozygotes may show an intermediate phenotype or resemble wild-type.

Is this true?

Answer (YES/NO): NO